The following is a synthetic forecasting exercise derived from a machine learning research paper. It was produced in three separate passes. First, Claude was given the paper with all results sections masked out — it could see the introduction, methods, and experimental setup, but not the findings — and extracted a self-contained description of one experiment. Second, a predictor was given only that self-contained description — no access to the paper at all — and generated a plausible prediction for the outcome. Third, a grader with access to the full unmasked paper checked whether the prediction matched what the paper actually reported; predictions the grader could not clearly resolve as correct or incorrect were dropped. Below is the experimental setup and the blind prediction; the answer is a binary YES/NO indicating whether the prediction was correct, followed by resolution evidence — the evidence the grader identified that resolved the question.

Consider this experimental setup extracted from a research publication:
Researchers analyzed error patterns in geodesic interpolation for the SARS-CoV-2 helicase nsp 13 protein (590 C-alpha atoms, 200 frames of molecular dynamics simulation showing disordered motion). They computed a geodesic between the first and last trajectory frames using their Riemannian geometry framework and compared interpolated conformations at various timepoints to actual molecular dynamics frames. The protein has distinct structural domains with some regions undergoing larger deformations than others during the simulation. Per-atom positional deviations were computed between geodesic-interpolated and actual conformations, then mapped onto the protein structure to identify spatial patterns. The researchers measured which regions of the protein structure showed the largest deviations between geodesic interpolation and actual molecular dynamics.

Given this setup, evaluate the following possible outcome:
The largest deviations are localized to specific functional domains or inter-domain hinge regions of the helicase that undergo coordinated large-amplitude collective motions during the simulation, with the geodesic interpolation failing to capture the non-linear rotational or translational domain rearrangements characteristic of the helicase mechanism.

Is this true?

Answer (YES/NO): NO